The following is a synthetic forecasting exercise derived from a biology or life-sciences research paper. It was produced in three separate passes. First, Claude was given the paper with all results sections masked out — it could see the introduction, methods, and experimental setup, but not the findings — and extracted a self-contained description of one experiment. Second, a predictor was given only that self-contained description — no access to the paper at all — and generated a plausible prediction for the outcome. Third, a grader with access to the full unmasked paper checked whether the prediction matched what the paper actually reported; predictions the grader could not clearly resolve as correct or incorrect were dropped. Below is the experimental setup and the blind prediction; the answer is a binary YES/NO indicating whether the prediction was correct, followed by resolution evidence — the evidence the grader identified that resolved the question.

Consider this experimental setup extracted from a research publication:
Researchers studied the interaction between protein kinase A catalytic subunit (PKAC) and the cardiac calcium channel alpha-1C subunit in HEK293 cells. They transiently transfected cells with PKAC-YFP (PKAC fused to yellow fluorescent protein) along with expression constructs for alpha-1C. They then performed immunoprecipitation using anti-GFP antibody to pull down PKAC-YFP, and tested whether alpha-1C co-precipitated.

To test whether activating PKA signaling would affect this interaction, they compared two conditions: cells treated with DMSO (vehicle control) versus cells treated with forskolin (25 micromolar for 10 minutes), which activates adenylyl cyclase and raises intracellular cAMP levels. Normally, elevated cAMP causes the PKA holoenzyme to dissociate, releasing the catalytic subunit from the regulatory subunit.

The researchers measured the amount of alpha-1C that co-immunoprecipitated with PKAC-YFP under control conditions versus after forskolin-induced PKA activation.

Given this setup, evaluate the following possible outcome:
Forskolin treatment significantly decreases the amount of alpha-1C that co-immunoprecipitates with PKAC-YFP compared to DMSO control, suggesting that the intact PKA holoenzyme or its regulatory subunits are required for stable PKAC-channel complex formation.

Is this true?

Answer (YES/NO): NO